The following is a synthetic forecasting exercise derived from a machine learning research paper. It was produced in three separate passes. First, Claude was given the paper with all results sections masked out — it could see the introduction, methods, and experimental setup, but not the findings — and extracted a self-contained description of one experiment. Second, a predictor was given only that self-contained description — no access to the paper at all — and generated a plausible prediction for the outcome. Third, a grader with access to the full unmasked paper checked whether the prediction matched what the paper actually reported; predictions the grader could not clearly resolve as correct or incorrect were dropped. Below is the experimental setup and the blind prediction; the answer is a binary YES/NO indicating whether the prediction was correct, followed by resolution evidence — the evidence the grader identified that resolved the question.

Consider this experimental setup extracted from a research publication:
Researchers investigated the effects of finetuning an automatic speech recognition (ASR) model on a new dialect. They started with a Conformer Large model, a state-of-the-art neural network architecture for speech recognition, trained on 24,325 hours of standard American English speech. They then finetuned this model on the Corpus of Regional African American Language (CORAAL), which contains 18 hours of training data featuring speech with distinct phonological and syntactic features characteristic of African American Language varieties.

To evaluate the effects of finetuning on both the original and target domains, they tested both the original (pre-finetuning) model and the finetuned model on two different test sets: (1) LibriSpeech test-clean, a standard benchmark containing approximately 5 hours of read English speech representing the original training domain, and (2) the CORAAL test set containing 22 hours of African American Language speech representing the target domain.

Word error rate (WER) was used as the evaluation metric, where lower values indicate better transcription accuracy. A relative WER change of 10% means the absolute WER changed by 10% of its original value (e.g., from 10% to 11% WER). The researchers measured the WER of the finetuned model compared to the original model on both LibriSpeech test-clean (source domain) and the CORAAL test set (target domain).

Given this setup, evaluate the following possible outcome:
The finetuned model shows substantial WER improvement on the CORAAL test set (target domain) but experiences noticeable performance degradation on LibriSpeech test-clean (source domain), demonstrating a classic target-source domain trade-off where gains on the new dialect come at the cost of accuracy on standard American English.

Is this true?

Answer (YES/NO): YES